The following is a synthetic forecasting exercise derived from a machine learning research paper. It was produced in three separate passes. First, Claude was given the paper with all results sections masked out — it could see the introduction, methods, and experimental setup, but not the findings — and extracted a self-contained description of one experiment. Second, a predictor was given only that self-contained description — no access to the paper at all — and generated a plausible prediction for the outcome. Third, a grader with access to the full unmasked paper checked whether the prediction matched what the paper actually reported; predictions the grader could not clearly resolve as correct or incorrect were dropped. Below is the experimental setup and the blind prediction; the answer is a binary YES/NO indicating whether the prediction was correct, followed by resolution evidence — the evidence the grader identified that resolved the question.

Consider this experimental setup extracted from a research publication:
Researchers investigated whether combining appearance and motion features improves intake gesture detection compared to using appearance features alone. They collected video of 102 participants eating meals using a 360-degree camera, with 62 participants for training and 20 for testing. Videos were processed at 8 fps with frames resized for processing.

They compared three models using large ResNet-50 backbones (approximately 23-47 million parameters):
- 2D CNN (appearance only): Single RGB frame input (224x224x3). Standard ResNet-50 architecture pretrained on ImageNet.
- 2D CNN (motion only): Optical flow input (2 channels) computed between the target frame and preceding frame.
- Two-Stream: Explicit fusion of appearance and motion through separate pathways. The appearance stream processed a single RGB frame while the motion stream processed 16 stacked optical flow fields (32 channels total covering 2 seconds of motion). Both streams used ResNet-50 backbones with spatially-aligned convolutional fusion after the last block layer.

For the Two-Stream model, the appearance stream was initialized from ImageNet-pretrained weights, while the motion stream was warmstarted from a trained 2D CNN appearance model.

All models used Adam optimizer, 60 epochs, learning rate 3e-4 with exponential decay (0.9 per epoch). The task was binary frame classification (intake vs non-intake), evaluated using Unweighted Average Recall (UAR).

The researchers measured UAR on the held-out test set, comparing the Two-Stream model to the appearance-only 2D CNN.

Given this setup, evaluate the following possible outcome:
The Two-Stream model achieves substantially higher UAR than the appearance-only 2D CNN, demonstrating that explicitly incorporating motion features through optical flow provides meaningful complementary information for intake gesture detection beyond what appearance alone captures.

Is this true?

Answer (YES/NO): NO